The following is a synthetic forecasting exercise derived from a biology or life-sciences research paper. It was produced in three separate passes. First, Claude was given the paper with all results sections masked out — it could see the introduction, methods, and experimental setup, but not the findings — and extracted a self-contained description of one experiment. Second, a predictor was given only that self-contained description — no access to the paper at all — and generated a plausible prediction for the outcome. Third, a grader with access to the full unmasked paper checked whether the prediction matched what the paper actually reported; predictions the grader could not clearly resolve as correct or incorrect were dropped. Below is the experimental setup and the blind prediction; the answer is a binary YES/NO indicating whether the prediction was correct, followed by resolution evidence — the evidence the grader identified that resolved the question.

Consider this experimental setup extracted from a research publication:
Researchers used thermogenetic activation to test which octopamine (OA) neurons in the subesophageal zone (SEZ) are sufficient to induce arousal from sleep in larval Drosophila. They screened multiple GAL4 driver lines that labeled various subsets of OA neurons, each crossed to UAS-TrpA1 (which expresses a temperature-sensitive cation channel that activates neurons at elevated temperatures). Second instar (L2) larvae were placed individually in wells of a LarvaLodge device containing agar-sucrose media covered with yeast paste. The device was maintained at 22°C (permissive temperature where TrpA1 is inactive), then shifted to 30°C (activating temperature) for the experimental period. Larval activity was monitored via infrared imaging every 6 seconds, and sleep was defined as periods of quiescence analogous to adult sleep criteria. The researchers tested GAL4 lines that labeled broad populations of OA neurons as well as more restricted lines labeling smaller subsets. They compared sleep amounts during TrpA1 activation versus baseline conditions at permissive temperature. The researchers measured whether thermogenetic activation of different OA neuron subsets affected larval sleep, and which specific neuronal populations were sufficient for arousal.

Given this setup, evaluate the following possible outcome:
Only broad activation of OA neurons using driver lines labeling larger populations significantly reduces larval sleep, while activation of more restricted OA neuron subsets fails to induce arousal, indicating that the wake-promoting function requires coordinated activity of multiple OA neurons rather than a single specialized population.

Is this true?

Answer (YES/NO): NO